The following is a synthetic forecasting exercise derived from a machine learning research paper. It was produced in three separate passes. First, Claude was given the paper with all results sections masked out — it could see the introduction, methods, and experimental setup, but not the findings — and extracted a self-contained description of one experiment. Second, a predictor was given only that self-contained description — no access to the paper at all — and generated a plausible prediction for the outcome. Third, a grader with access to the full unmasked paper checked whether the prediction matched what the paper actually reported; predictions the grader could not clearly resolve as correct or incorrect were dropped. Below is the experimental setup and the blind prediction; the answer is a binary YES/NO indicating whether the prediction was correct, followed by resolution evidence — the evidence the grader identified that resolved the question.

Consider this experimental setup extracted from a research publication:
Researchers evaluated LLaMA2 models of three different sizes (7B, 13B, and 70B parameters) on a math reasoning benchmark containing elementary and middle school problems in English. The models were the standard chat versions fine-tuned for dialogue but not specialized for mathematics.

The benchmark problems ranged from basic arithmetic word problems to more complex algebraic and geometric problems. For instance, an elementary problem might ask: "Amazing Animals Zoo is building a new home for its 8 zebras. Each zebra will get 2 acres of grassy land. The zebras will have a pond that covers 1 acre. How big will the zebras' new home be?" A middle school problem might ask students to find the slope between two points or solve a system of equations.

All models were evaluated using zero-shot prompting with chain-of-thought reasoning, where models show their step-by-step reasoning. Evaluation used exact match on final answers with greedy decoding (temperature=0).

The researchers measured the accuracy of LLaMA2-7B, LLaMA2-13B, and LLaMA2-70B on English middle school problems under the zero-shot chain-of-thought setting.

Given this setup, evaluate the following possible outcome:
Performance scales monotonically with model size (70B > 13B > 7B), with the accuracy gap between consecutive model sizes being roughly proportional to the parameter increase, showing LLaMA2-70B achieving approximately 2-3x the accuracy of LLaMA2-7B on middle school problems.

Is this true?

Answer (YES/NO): NO